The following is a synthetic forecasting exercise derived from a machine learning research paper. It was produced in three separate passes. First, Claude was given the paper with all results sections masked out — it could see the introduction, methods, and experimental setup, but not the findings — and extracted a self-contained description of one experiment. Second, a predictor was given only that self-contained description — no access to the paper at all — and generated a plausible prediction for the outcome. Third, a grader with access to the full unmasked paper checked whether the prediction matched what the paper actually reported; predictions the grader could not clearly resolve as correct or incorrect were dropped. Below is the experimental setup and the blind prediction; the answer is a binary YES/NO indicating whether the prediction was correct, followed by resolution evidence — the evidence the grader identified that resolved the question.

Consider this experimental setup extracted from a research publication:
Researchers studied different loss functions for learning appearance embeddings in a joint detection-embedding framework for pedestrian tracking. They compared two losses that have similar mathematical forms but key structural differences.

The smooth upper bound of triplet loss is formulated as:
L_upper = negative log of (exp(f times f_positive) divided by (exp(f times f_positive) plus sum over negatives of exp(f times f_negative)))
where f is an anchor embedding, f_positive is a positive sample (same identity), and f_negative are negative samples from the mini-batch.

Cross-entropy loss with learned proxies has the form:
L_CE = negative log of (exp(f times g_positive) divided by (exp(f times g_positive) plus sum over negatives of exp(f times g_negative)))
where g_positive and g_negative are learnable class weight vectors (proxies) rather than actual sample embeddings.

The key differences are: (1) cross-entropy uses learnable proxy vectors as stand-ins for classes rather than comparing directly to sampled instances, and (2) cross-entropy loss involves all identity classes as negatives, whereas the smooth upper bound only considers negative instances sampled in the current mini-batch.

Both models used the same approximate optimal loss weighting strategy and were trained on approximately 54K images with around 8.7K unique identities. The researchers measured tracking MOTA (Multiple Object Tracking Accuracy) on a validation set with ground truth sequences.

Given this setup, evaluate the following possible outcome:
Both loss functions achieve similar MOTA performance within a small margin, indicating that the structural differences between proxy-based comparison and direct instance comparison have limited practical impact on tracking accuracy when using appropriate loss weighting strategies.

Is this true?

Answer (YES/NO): NO